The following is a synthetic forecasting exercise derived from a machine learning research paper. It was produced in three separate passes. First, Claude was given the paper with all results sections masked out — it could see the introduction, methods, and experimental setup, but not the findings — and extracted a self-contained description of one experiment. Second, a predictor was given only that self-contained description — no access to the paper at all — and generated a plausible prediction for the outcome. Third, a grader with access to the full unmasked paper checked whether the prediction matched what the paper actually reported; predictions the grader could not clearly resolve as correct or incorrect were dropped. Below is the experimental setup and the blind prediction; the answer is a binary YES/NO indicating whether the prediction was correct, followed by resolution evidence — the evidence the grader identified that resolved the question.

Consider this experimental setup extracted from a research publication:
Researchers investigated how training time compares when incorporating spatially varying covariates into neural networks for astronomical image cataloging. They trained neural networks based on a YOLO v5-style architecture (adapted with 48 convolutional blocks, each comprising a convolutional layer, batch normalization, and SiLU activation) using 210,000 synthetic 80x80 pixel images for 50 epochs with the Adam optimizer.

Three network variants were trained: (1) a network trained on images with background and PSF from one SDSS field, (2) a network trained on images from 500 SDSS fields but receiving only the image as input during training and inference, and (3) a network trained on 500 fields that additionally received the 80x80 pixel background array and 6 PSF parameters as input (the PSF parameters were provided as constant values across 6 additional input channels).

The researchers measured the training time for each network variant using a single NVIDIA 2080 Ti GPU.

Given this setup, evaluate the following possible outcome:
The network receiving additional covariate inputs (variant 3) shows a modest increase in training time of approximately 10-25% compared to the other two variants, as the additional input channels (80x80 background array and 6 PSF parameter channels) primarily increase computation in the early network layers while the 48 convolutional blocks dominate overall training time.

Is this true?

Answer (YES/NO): NO